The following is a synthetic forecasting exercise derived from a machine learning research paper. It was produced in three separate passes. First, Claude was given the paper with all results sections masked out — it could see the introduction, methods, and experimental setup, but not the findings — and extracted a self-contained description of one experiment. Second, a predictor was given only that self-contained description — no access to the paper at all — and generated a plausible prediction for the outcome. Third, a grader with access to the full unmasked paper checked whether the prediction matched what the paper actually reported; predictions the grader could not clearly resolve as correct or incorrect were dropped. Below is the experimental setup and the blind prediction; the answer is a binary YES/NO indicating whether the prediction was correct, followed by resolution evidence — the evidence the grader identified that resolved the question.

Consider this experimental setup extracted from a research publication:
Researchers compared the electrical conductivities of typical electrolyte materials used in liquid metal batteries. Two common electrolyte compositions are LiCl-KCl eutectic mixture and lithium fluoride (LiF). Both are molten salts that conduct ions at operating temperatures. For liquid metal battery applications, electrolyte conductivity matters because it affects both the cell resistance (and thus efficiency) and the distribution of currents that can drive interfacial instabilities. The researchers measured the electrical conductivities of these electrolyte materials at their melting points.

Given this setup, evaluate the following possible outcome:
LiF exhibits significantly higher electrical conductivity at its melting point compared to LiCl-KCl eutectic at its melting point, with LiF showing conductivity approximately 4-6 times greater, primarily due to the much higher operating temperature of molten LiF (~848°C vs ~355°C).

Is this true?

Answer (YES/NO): NO